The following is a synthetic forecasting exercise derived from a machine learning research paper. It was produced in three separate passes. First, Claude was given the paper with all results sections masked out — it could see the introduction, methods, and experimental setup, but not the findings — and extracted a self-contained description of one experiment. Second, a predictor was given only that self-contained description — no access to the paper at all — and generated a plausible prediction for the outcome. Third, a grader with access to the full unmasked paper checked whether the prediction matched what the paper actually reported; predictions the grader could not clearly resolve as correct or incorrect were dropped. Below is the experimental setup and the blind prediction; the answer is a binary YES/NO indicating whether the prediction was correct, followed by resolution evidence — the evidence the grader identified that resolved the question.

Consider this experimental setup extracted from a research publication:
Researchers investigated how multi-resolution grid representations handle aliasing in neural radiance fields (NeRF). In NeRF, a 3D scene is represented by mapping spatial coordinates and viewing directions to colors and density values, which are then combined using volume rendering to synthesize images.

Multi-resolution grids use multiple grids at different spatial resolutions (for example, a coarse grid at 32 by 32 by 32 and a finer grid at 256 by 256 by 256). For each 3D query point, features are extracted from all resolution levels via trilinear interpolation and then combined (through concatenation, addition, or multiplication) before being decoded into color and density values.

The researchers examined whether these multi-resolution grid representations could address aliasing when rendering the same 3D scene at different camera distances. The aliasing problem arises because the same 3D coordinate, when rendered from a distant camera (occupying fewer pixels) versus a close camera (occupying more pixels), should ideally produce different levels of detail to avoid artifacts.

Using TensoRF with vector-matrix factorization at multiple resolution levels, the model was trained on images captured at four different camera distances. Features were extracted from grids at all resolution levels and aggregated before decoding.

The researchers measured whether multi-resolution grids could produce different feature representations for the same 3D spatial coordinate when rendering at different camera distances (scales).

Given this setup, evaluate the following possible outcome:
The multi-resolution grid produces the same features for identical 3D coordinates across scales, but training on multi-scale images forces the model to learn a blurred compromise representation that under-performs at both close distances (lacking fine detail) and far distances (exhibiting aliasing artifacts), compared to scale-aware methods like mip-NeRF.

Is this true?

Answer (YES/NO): YES